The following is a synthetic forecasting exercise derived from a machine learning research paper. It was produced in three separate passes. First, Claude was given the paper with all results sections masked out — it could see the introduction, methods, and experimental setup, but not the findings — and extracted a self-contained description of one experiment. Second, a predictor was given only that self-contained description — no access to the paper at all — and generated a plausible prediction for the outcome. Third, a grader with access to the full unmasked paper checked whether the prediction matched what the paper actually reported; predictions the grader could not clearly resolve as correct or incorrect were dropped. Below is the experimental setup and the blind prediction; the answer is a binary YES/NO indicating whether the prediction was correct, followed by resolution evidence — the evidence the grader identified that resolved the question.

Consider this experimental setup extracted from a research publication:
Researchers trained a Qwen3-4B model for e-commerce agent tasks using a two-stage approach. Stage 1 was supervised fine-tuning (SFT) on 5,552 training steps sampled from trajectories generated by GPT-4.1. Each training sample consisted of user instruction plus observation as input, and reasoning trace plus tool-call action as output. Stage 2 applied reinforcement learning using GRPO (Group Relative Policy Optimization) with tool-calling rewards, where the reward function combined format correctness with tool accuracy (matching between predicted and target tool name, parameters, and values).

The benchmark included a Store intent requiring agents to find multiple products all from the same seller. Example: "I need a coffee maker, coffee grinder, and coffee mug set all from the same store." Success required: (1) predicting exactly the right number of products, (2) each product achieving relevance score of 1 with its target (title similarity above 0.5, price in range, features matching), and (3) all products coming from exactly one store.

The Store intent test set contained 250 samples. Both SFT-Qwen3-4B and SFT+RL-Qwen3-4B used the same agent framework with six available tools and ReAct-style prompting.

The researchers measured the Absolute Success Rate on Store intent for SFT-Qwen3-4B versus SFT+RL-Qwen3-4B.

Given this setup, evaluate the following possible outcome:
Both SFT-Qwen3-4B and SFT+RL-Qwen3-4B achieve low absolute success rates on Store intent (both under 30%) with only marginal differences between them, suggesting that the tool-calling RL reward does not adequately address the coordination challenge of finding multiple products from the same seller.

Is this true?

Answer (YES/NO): NO